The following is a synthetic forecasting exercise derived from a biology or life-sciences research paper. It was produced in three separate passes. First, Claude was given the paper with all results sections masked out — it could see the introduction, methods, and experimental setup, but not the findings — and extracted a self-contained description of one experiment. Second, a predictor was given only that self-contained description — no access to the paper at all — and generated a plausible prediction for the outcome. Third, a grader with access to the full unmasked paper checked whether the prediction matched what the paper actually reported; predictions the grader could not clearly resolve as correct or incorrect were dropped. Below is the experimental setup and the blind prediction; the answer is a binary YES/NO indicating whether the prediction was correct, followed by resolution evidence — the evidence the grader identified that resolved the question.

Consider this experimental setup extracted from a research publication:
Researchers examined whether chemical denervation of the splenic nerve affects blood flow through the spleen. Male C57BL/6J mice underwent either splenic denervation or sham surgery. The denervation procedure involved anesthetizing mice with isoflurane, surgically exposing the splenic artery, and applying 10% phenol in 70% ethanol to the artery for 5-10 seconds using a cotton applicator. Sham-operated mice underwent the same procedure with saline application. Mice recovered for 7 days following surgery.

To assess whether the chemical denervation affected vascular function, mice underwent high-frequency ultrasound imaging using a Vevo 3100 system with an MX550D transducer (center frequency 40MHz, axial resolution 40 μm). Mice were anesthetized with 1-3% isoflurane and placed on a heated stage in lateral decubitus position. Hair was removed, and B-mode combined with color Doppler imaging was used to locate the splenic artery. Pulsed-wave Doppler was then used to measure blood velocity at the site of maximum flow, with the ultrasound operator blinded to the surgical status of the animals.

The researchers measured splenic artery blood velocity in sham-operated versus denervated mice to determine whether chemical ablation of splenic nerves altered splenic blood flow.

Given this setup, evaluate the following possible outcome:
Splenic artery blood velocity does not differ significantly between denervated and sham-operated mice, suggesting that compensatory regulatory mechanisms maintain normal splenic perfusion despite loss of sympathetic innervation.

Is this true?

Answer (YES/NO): YES